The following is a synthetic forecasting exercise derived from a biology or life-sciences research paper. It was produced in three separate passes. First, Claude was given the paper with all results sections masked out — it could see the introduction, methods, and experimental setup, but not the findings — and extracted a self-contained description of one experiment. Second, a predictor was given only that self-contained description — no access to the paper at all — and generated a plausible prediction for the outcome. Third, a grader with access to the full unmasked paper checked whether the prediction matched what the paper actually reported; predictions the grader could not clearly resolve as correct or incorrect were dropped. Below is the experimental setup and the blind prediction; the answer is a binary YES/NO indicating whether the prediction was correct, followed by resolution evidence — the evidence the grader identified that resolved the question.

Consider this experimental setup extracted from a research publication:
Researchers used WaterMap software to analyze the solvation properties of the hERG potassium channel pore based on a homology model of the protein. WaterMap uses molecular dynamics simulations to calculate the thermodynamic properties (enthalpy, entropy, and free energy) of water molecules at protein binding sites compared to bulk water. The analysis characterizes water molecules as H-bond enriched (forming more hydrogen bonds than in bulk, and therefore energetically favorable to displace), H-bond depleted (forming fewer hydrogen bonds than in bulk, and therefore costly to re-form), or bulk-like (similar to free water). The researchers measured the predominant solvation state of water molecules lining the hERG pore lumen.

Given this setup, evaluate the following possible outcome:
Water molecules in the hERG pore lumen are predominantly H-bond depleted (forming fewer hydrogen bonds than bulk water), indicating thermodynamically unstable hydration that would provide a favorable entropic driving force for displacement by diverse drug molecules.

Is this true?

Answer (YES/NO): NO